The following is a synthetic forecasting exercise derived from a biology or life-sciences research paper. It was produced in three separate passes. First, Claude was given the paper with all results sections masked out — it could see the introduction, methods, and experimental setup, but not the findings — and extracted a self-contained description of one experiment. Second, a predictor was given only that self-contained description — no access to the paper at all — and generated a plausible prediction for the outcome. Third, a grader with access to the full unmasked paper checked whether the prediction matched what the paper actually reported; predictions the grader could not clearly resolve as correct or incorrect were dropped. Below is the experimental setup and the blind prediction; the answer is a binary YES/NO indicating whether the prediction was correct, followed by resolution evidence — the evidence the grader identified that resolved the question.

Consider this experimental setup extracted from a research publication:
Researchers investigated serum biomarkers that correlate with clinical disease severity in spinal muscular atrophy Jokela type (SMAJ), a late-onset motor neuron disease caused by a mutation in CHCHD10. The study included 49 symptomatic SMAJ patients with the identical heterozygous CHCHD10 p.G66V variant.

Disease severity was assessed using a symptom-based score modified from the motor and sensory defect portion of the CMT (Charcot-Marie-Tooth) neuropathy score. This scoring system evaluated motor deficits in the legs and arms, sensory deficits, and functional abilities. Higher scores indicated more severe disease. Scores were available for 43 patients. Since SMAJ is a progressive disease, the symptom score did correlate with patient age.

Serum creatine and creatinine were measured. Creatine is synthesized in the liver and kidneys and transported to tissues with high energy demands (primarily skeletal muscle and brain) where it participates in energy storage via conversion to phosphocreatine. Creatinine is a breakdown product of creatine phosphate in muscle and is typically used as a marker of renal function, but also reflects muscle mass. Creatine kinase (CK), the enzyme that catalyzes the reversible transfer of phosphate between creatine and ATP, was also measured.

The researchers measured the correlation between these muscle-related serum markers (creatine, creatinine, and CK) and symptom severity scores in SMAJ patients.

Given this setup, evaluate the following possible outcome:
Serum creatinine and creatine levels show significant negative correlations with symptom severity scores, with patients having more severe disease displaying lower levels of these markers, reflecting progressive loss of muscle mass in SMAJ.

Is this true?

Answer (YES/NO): NO